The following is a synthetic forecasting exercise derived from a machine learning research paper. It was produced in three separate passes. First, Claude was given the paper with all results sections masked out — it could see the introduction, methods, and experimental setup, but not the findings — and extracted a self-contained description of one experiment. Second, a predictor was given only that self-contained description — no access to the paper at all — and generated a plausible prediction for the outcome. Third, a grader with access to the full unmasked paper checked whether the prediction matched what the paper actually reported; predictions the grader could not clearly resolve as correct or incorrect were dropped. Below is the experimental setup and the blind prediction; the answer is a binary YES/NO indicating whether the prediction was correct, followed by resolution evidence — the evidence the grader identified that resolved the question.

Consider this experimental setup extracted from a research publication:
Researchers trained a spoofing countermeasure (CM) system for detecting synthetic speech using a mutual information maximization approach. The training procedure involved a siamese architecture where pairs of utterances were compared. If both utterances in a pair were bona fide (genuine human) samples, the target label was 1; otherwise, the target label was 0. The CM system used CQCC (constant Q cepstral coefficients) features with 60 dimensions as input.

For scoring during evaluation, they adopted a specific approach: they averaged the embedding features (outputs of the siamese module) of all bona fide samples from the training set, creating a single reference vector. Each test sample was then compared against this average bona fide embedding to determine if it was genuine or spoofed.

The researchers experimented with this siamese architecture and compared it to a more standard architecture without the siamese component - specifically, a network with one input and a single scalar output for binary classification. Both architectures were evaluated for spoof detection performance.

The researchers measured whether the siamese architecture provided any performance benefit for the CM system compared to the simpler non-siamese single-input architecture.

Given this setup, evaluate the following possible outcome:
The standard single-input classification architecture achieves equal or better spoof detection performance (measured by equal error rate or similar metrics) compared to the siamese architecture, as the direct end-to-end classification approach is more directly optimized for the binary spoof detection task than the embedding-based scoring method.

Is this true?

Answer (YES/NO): NO